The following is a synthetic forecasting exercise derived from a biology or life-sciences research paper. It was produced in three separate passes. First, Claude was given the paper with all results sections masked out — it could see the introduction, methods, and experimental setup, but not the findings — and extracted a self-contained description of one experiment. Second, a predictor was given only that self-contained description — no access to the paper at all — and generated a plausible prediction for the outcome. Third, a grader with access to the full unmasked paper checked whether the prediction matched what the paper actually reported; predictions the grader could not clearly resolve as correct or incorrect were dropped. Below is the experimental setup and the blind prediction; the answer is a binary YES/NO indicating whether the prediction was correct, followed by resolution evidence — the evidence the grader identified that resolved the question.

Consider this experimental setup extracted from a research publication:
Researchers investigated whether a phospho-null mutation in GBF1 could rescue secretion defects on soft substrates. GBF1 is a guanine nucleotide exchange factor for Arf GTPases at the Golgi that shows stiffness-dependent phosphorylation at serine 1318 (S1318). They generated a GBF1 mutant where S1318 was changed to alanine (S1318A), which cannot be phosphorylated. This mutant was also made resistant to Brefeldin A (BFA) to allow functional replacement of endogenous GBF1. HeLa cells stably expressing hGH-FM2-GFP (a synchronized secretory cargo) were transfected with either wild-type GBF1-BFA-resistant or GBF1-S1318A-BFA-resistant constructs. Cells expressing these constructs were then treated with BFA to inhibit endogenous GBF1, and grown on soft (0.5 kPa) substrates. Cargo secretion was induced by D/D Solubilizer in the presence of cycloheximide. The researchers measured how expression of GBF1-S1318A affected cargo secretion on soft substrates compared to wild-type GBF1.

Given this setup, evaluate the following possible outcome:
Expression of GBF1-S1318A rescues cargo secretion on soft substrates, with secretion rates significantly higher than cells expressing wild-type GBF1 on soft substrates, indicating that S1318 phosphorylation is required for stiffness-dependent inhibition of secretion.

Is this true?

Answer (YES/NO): YES